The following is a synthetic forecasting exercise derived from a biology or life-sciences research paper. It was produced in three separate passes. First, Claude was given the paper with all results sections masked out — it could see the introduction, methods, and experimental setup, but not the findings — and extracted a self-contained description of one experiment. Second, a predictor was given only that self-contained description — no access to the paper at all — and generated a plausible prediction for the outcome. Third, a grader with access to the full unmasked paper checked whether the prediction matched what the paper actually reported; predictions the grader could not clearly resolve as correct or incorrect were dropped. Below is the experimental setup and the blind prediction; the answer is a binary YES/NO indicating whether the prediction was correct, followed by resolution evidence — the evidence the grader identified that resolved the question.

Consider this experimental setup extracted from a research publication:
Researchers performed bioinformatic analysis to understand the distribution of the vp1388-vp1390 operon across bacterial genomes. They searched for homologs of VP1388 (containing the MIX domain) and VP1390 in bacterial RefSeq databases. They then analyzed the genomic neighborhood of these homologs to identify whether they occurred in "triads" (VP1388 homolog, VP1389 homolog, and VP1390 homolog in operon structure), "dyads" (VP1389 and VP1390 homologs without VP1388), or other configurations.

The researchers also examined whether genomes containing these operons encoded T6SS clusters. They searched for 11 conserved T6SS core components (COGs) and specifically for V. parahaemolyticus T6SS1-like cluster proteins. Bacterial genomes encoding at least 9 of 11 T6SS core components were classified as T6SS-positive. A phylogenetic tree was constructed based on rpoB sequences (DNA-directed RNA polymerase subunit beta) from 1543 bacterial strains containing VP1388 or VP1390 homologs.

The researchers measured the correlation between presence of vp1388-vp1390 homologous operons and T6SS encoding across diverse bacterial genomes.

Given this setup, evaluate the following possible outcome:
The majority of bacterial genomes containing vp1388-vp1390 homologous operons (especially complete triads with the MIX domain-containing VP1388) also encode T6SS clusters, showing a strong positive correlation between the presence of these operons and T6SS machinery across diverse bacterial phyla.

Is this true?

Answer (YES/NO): YES